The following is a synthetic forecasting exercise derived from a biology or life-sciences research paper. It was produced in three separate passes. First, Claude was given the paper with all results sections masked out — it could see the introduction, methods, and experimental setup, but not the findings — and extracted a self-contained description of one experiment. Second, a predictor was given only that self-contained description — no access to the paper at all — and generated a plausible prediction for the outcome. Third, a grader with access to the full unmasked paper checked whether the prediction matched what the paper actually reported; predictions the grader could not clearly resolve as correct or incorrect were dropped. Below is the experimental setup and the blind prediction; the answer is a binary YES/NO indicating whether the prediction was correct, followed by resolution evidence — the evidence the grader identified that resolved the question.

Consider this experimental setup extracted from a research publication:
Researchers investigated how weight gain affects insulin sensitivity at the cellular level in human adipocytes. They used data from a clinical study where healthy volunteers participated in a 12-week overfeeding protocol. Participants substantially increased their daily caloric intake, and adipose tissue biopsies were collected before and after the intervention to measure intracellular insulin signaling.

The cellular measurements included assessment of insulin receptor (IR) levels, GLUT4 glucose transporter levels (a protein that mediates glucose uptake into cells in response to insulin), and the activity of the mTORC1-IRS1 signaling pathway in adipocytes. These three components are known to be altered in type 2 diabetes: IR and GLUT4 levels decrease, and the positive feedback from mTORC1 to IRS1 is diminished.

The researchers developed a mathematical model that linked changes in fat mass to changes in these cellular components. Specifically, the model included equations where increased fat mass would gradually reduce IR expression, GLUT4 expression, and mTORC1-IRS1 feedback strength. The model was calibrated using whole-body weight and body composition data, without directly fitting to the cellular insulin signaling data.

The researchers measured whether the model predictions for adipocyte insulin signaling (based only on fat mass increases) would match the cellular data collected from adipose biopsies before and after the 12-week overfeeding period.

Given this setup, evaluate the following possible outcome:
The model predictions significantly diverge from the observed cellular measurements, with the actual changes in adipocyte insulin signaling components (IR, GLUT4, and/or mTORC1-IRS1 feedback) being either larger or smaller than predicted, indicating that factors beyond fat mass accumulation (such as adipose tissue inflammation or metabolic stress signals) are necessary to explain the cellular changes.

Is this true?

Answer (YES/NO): NO